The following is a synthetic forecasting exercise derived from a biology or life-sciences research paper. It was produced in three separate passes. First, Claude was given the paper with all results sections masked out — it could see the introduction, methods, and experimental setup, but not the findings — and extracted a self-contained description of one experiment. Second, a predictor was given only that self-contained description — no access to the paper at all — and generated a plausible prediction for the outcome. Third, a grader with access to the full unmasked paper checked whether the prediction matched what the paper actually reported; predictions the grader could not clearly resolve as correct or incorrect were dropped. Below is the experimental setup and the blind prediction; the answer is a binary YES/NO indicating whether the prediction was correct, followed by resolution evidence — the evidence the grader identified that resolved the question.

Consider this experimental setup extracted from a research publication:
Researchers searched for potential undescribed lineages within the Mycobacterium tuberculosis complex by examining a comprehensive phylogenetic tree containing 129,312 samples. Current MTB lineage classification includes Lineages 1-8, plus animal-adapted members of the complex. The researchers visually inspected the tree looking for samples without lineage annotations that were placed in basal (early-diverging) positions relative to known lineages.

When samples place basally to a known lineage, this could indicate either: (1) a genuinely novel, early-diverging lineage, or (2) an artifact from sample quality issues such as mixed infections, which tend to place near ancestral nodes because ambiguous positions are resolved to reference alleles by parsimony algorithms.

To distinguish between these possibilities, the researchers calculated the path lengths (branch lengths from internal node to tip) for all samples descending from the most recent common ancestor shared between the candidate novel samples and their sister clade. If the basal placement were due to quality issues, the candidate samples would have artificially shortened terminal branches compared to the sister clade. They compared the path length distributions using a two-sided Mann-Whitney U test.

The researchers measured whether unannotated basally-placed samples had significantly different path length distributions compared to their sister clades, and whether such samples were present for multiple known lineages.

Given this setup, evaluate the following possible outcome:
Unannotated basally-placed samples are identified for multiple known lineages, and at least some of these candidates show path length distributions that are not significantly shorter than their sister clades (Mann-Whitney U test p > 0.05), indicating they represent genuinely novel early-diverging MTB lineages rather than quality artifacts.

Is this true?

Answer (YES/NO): YES